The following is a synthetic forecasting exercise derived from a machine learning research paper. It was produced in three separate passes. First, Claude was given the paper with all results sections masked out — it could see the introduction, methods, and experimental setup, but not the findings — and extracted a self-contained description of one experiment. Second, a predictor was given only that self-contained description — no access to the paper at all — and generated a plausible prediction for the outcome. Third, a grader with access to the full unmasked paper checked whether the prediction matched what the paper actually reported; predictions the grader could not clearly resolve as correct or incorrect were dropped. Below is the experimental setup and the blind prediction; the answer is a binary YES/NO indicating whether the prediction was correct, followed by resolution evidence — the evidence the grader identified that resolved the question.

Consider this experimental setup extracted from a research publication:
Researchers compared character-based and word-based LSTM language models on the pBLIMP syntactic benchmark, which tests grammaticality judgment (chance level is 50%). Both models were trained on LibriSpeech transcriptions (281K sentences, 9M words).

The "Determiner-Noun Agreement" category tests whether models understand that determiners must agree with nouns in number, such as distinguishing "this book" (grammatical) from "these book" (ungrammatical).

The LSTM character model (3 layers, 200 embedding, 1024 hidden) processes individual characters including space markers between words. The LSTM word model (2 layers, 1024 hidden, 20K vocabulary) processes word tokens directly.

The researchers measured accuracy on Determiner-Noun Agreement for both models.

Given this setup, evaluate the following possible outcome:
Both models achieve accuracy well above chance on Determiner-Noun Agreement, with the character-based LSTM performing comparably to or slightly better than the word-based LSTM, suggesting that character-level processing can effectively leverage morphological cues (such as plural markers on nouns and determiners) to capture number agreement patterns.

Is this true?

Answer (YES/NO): YES